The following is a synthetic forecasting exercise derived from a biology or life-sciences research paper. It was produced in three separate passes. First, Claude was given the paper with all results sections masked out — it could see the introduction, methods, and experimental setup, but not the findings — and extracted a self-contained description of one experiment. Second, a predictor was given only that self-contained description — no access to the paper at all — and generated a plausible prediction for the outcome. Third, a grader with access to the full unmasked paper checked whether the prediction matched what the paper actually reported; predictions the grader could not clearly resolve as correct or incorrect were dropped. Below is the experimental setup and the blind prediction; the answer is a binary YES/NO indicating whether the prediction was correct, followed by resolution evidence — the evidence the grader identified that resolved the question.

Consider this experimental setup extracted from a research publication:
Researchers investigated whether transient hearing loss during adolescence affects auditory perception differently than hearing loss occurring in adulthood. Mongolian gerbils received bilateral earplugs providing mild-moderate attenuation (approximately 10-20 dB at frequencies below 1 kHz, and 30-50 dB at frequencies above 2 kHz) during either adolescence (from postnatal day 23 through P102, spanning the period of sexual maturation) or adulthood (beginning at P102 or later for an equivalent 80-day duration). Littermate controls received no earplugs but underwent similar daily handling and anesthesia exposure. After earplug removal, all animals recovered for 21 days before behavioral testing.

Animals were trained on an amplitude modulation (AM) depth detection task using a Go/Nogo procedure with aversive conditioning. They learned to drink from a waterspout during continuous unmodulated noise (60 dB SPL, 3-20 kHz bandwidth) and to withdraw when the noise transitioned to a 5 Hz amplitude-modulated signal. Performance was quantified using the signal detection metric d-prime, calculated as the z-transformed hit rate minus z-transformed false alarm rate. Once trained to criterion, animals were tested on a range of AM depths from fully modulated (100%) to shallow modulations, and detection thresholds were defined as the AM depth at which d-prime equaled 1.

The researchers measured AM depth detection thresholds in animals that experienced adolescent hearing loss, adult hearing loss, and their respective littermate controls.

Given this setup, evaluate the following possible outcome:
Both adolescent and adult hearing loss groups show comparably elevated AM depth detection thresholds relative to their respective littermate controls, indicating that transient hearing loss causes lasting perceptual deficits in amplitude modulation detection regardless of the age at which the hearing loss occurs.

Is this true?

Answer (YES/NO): NO